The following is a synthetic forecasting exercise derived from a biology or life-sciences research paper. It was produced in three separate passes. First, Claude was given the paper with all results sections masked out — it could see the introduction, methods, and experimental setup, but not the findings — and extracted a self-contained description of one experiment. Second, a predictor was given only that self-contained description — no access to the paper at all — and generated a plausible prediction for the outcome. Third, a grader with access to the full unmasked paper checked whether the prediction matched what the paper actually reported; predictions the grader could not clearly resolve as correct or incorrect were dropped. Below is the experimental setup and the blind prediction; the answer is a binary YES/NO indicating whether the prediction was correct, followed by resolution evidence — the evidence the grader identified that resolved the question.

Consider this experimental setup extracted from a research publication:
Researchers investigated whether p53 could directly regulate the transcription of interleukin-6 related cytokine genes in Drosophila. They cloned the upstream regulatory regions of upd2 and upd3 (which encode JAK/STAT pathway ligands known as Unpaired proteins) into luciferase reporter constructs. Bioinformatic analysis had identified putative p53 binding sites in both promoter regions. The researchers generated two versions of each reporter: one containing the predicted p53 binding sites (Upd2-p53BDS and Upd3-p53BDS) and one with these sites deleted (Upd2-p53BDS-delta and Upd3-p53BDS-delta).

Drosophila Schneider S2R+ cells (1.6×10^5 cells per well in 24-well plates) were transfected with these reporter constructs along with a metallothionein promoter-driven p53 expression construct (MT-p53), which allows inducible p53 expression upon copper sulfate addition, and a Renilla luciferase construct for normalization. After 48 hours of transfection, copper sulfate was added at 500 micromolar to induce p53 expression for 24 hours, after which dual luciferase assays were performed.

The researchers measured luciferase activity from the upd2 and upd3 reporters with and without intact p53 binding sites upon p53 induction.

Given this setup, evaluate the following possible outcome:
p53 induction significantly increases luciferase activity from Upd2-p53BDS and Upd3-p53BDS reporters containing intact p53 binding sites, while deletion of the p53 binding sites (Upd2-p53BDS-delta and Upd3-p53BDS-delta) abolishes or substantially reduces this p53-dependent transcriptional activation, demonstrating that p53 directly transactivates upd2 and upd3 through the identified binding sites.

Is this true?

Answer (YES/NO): NO